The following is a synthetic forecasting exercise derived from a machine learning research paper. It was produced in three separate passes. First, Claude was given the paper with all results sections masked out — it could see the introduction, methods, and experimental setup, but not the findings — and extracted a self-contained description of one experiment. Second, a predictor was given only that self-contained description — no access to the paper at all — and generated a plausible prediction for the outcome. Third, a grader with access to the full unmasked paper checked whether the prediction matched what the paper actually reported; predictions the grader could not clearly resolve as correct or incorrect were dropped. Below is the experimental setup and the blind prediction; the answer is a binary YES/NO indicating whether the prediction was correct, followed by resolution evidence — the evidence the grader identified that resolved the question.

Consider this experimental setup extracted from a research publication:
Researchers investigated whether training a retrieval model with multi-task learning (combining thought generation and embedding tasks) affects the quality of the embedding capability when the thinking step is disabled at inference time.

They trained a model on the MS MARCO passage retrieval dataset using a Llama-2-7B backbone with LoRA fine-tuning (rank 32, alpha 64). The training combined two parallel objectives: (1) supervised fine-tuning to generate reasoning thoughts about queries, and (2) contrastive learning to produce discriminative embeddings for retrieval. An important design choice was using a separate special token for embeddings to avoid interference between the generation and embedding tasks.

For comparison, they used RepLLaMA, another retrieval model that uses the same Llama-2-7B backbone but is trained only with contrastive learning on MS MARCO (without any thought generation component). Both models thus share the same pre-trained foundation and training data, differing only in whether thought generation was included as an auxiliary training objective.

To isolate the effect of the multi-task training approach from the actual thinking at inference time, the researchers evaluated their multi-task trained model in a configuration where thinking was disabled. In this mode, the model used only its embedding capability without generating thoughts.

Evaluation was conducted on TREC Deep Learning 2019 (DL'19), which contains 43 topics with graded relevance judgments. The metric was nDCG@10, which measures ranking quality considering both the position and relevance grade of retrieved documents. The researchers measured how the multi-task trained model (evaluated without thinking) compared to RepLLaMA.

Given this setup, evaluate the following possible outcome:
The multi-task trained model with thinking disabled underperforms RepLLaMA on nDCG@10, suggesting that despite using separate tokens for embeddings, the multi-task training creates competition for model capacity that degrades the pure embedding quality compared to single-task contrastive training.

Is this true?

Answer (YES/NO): NO